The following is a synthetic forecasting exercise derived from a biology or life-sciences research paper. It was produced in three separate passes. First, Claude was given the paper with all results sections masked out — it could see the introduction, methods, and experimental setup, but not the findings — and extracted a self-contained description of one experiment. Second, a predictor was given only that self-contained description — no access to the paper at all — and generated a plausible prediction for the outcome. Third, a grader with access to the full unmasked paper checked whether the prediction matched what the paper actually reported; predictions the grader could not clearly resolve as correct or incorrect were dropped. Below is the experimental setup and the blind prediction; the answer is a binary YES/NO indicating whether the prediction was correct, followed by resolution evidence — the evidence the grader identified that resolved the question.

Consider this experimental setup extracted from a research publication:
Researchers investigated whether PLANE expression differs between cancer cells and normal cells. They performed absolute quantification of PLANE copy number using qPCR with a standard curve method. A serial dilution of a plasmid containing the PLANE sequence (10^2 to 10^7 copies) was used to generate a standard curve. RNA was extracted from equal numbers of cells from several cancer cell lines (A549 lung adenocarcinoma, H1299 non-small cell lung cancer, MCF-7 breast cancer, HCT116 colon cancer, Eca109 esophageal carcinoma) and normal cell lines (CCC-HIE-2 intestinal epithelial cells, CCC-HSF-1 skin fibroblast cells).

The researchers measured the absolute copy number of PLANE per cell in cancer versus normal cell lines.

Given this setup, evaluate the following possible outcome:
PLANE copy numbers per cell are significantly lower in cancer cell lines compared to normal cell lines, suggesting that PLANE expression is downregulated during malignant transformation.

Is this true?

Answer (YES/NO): NO